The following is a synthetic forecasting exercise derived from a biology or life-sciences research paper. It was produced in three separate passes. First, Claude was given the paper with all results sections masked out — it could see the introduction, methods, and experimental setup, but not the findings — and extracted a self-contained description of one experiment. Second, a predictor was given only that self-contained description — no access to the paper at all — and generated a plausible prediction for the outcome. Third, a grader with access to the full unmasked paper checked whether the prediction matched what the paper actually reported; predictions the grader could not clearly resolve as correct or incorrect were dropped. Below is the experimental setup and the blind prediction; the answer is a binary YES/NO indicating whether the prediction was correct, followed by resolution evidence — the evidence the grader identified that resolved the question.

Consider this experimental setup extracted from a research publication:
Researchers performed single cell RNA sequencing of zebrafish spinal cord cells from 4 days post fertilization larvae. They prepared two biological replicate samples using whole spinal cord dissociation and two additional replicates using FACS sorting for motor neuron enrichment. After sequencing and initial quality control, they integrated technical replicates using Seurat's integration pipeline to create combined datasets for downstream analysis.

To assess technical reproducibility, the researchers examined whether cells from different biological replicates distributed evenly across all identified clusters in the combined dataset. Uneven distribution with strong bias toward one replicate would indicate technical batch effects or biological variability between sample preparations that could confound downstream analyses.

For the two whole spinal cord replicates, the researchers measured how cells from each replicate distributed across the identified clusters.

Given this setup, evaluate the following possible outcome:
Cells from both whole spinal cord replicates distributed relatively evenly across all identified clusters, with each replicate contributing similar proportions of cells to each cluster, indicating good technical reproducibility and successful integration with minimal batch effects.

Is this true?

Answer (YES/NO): NO